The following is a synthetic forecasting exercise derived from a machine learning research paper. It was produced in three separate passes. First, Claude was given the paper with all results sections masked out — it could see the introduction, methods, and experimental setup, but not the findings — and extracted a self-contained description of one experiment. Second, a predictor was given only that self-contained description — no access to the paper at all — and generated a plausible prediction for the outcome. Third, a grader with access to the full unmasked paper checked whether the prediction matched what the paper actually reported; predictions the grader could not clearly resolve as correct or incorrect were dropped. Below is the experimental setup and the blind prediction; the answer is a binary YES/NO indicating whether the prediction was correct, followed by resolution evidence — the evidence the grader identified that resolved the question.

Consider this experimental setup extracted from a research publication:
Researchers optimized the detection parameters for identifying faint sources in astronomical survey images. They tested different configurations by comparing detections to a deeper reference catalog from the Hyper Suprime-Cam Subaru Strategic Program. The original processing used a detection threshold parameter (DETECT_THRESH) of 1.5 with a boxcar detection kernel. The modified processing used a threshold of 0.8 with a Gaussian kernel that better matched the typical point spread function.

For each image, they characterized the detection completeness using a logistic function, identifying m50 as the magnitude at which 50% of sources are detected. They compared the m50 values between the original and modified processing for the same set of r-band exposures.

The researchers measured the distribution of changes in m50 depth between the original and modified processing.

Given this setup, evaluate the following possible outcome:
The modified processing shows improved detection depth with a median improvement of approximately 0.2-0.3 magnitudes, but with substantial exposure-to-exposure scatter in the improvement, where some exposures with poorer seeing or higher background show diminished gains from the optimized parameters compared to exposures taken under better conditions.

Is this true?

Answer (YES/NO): NO